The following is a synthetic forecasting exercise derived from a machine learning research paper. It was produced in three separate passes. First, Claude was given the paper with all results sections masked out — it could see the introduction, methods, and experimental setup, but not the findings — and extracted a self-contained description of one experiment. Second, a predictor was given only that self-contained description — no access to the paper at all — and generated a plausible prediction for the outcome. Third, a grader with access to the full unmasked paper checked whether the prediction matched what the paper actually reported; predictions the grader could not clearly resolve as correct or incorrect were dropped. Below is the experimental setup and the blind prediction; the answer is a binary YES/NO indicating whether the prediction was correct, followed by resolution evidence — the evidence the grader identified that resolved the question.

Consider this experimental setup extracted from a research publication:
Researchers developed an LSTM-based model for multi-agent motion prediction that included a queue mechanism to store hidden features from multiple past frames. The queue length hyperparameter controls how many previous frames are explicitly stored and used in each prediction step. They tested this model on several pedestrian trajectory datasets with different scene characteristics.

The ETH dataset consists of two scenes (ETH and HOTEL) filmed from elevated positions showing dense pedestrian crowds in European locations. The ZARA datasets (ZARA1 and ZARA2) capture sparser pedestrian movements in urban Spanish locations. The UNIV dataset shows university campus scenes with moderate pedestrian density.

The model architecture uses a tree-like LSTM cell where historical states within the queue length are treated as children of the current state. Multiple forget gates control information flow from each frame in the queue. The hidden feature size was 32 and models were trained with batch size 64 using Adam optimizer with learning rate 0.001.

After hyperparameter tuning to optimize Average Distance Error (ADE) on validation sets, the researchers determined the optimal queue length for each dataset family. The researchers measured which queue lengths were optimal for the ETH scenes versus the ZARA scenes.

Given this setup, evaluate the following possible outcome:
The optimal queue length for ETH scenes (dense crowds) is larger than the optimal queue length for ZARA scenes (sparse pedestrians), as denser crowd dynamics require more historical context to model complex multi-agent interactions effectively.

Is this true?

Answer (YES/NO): YES